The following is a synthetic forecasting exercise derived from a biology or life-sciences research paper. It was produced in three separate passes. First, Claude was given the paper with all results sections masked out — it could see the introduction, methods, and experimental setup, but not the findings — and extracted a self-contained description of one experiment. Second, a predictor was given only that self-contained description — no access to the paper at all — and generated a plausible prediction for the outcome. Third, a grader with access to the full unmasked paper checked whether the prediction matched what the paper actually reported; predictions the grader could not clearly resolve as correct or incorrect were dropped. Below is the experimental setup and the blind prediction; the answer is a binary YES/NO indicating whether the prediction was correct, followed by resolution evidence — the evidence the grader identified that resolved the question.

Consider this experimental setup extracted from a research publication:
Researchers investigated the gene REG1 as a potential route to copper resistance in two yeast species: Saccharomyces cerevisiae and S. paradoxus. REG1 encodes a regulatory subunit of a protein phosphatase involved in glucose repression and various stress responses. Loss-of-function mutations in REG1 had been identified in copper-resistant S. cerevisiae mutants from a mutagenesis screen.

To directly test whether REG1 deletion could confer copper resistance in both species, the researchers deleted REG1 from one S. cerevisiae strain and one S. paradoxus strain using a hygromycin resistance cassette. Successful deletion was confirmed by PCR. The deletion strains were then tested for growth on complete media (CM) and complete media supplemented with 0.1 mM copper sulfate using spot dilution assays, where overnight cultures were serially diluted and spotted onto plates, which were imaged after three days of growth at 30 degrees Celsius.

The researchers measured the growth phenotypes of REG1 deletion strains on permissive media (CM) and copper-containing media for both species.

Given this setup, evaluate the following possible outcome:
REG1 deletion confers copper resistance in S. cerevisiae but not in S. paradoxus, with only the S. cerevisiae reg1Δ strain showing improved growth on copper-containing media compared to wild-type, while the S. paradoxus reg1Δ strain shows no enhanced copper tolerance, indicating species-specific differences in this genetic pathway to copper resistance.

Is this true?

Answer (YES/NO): NO